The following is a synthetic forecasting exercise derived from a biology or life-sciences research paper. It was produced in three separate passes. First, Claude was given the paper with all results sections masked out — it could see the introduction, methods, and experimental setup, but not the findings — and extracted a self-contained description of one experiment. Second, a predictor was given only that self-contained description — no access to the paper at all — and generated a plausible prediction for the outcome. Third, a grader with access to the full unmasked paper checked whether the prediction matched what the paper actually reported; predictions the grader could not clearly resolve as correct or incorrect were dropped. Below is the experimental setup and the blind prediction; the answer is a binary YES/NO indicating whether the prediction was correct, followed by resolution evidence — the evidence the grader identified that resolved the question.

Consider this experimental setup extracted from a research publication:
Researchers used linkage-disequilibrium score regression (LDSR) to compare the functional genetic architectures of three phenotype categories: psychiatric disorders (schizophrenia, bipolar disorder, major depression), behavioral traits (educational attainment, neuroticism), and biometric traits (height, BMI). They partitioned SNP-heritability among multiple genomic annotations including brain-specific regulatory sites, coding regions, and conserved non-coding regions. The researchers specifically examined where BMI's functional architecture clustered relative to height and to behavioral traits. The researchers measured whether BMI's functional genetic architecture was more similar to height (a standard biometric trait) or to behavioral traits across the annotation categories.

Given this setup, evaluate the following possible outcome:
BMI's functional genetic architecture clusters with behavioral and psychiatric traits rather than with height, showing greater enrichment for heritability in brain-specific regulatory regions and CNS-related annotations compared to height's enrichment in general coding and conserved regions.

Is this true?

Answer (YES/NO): YES